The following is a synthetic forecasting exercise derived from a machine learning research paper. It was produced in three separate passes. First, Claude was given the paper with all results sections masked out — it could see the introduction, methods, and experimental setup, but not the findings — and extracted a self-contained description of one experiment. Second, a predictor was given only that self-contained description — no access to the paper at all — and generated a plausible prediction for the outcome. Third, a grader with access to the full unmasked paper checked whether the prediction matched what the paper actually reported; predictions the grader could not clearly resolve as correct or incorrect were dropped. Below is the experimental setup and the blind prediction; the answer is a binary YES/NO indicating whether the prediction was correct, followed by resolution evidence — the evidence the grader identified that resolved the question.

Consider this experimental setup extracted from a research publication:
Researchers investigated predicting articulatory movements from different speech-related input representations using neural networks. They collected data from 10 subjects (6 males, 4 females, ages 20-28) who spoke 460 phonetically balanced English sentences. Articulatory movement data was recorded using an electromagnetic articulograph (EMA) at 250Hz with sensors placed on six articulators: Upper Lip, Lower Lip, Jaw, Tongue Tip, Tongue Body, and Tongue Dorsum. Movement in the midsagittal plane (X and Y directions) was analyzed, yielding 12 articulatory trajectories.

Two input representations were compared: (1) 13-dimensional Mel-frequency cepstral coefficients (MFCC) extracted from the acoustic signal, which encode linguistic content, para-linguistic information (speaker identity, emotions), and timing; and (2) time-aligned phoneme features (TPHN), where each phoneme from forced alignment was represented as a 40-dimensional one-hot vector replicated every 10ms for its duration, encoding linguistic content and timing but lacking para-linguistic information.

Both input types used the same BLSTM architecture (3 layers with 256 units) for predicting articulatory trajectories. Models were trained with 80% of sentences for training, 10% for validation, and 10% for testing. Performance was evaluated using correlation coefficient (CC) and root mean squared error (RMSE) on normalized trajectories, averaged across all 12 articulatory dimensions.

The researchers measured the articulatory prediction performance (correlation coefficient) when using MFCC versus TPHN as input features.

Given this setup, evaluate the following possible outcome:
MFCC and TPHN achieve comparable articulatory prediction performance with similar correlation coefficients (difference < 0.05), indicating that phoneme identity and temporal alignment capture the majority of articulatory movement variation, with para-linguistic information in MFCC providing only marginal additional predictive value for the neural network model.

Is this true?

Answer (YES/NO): YES